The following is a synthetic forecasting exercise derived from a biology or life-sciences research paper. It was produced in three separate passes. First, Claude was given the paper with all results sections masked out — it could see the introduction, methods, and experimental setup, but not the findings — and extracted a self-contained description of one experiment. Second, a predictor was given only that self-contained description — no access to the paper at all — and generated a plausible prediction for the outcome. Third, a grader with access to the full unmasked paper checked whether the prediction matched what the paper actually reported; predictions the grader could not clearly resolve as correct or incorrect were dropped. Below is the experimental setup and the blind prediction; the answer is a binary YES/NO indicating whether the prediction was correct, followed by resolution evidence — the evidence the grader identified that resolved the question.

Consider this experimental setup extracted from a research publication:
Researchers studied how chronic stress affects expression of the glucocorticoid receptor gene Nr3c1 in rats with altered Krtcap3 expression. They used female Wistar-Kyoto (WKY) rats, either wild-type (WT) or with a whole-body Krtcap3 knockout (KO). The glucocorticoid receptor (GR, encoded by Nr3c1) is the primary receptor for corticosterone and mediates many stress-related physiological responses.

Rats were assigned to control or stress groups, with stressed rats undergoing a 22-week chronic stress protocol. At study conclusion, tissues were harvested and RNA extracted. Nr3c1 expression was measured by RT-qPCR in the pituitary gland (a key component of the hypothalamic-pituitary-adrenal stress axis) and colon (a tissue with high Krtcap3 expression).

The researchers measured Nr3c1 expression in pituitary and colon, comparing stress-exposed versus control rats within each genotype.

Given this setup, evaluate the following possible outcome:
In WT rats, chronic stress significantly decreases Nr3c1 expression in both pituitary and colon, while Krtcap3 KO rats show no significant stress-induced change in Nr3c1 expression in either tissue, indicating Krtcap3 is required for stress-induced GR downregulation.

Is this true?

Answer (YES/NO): NO